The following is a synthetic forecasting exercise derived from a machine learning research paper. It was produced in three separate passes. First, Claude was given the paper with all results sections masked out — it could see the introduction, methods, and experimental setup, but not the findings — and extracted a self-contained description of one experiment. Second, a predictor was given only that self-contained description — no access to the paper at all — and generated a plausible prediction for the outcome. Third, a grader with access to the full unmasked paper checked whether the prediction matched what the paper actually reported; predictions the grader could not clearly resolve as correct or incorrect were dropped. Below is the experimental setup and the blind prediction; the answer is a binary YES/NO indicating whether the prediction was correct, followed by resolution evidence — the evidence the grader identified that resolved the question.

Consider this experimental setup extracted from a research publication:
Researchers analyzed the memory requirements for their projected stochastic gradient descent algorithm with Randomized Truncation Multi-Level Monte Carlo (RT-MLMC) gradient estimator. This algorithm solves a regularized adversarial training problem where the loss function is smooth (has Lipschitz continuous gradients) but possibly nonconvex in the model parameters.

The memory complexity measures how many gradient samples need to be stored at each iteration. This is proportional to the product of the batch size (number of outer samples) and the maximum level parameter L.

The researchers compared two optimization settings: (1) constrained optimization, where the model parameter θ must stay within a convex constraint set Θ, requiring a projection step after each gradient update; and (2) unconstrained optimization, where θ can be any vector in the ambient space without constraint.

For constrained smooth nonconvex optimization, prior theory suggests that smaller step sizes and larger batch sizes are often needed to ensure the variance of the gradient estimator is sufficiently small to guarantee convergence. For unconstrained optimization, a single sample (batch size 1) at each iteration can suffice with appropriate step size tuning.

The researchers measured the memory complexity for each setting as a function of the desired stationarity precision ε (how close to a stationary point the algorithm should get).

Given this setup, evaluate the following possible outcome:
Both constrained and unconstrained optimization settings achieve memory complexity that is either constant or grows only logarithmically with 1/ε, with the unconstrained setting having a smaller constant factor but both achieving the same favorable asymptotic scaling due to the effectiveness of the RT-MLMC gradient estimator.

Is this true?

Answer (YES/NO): NO